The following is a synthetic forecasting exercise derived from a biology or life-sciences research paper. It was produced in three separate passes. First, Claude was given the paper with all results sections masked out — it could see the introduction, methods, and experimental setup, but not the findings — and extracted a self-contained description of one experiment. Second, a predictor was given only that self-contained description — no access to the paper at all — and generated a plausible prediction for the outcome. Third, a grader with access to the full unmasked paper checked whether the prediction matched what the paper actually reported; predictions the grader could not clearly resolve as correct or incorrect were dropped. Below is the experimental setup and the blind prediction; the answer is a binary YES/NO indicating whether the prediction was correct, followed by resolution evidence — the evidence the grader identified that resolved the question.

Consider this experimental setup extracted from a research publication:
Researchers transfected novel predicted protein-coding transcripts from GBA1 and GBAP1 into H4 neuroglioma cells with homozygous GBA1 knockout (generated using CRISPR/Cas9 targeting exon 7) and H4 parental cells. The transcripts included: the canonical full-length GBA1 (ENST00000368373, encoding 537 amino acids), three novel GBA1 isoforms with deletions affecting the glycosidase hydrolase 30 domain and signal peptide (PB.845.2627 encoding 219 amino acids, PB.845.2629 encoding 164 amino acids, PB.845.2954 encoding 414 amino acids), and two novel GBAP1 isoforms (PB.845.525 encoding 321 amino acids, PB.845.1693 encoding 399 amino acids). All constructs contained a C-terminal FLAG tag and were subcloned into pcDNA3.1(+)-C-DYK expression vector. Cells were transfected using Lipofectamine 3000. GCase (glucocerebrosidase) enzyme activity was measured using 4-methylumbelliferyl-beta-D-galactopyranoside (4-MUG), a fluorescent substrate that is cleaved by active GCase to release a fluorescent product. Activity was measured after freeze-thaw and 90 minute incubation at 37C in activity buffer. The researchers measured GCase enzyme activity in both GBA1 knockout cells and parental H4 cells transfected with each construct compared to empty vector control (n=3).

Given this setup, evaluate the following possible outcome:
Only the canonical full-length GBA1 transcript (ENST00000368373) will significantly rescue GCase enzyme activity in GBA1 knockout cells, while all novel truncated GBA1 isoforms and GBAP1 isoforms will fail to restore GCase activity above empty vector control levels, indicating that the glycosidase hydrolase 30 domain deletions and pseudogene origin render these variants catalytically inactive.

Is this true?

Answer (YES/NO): YES